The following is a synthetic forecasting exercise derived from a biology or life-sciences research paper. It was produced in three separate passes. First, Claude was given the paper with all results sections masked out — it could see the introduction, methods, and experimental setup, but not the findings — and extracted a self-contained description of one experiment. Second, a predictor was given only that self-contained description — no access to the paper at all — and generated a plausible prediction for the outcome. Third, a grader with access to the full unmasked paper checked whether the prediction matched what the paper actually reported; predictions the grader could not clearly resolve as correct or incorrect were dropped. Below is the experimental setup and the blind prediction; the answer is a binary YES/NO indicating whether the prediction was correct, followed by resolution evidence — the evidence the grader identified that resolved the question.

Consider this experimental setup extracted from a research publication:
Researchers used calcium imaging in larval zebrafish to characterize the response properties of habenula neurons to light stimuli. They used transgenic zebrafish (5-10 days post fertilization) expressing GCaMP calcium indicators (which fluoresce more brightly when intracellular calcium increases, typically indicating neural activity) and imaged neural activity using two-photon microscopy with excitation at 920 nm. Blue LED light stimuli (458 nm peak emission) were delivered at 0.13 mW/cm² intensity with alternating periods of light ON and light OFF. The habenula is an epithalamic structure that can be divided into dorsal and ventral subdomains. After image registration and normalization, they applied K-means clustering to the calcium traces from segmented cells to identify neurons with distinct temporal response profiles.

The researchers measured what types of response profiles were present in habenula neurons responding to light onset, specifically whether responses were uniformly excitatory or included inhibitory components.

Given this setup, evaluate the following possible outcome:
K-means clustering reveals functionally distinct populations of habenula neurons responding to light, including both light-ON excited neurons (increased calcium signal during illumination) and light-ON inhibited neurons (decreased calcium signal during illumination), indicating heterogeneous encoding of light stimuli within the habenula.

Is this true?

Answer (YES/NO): YES